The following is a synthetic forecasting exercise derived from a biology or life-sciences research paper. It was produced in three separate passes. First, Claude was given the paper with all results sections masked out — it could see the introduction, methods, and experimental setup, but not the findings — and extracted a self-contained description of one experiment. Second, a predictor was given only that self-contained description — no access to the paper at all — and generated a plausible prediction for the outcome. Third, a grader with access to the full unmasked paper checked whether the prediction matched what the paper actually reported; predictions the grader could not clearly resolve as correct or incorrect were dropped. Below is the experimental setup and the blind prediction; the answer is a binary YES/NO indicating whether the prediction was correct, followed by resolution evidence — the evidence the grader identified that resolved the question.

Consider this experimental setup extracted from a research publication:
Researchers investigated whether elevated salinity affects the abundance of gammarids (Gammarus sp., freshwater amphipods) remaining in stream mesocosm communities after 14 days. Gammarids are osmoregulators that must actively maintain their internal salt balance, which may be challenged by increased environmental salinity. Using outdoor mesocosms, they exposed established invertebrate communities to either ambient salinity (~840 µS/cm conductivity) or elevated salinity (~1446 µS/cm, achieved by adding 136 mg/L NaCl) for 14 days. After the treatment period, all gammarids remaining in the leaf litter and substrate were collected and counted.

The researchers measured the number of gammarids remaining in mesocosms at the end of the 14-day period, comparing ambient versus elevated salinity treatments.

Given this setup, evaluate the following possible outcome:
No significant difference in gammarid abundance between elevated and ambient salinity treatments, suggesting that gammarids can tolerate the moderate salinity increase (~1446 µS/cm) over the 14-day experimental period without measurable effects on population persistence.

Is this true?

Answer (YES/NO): YES